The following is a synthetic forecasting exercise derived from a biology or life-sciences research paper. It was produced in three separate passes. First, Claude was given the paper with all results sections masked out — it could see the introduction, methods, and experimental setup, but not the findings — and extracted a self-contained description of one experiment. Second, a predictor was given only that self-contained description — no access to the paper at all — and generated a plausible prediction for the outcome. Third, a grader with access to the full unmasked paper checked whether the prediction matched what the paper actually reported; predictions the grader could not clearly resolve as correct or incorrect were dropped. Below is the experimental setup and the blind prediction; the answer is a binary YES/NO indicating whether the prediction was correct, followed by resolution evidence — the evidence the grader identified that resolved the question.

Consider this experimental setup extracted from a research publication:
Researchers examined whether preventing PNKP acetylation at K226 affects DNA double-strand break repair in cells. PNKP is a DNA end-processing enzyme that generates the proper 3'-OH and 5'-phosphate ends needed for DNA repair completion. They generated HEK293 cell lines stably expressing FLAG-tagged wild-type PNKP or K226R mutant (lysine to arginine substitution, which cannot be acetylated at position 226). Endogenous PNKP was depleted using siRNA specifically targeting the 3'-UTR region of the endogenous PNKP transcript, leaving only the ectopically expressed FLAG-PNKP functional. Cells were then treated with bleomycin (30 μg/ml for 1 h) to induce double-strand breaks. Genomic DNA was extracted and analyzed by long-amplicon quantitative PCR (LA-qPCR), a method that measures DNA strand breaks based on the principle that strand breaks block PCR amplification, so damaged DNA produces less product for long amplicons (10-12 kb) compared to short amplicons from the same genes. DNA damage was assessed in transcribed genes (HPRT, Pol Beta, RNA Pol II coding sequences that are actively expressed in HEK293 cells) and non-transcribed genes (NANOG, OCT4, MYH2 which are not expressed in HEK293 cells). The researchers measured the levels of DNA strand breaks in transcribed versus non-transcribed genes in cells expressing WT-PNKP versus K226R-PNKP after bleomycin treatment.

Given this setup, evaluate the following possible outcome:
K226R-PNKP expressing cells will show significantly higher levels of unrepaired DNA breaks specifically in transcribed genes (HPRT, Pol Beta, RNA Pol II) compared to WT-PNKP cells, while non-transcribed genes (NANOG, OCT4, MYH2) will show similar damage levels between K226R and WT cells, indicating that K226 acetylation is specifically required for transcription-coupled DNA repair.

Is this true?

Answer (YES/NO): YES